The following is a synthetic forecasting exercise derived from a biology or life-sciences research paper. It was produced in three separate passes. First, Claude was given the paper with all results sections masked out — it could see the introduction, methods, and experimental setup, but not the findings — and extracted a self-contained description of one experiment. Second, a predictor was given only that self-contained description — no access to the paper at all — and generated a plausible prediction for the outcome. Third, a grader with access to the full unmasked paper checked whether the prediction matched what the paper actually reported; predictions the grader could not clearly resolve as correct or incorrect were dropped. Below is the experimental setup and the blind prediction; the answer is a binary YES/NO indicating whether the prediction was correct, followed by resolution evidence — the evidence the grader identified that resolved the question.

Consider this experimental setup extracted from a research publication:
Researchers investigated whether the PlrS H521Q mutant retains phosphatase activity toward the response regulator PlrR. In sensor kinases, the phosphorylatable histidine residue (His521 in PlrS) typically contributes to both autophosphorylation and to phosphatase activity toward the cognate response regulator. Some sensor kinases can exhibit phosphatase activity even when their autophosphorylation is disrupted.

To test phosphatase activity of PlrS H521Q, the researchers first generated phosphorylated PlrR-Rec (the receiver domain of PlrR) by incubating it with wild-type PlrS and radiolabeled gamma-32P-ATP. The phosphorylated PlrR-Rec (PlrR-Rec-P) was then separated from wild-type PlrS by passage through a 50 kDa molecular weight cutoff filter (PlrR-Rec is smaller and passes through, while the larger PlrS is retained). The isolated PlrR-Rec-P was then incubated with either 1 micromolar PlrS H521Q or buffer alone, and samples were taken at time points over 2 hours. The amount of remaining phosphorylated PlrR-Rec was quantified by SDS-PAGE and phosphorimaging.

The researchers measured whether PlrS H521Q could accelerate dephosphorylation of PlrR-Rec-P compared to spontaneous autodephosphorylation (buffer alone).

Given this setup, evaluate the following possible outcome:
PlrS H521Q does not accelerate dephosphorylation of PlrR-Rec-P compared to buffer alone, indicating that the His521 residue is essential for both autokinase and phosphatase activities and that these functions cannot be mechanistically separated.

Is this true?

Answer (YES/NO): YES